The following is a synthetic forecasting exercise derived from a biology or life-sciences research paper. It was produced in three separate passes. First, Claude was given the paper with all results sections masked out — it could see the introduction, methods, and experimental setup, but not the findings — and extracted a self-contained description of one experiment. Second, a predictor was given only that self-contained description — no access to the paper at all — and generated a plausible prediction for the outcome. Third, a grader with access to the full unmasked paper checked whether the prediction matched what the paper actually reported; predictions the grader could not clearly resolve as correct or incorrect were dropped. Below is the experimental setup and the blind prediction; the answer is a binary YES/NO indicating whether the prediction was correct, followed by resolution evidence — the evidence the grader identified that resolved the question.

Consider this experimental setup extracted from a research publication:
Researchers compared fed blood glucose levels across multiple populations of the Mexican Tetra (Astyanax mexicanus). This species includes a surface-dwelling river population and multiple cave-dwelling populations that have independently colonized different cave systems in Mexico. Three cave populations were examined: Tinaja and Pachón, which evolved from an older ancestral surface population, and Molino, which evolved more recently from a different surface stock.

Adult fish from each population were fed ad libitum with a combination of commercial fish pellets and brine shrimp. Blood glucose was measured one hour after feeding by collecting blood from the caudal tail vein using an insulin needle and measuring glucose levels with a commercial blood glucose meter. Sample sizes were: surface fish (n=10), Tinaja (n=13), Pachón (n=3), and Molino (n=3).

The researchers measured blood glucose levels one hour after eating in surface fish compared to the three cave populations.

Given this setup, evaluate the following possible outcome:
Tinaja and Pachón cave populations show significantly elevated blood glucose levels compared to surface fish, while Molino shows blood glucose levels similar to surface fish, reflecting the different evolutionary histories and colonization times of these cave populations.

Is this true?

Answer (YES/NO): NO